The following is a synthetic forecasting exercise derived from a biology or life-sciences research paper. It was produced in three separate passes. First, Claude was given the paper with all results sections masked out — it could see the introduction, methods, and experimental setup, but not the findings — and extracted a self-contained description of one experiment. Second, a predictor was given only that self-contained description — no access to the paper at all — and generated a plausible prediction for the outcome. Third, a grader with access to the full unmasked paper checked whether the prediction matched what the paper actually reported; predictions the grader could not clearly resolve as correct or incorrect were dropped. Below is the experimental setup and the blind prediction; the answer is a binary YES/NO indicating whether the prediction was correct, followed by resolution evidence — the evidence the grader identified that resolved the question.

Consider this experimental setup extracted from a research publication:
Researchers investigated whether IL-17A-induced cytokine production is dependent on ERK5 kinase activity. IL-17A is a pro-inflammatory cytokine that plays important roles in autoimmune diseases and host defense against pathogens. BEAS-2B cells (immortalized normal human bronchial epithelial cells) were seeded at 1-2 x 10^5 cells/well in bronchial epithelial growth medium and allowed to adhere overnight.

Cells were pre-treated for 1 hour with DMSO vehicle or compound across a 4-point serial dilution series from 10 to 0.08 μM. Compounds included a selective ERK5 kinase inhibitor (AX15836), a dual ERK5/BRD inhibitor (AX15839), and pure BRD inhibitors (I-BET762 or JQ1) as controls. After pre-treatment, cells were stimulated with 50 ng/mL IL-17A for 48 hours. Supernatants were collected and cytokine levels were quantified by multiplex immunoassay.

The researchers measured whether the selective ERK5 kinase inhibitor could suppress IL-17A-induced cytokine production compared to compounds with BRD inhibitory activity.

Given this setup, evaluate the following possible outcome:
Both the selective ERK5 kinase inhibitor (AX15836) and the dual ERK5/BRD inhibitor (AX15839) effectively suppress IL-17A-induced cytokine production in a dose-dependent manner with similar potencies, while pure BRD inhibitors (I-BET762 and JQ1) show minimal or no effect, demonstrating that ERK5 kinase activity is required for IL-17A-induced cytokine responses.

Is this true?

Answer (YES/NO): NO